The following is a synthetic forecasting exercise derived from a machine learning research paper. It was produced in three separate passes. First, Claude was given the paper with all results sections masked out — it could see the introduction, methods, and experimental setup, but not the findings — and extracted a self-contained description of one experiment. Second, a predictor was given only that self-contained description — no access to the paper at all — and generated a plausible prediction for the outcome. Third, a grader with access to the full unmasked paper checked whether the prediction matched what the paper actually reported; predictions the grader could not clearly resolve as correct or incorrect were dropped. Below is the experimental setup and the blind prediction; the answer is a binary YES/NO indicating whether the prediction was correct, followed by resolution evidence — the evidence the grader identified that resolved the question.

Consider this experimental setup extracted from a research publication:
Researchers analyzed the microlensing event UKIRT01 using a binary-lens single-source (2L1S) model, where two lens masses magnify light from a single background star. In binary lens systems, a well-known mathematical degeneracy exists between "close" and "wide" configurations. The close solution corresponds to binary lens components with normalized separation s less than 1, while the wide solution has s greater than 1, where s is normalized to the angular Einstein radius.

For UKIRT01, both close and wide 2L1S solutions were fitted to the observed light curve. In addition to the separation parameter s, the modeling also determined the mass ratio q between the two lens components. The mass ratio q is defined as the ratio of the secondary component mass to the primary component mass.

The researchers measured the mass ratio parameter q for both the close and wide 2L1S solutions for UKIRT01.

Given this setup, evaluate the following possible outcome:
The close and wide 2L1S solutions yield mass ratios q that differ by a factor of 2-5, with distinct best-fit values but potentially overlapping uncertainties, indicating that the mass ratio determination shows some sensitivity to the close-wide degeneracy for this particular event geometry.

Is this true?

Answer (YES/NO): NO